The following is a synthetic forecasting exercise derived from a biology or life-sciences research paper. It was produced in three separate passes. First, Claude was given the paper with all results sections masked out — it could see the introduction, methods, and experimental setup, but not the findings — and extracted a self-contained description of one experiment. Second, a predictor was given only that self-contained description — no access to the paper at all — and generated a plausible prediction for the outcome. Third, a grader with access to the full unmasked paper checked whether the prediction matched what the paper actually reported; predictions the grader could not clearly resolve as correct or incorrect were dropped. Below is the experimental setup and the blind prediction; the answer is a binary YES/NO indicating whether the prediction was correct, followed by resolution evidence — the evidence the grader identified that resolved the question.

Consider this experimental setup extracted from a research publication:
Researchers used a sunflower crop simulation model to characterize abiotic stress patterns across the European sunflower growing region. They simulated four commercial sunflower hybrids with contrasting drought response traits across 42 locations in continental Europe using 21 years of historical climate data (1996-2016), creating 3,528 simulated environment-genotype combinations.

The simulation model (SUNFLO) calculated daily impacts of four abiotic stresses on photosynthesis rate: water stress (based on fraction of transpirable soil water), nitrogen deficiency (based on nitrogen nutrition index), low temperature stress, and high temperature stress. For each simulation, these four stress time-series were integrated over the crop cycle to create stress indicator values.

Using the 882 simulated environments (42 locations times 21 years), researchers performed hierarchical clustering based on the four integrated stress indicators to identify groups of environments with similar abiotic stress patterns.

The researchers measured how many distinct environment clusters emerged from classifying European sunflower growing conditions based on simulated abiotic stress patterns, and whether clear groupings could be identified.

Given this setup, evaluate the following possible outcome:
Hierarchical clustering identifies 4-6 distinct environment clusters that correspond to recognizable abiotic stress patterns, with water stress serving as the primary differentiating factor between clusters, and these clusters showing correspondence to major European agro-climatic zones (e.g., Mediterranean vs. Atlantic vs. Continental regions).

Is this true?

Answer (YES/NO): NO